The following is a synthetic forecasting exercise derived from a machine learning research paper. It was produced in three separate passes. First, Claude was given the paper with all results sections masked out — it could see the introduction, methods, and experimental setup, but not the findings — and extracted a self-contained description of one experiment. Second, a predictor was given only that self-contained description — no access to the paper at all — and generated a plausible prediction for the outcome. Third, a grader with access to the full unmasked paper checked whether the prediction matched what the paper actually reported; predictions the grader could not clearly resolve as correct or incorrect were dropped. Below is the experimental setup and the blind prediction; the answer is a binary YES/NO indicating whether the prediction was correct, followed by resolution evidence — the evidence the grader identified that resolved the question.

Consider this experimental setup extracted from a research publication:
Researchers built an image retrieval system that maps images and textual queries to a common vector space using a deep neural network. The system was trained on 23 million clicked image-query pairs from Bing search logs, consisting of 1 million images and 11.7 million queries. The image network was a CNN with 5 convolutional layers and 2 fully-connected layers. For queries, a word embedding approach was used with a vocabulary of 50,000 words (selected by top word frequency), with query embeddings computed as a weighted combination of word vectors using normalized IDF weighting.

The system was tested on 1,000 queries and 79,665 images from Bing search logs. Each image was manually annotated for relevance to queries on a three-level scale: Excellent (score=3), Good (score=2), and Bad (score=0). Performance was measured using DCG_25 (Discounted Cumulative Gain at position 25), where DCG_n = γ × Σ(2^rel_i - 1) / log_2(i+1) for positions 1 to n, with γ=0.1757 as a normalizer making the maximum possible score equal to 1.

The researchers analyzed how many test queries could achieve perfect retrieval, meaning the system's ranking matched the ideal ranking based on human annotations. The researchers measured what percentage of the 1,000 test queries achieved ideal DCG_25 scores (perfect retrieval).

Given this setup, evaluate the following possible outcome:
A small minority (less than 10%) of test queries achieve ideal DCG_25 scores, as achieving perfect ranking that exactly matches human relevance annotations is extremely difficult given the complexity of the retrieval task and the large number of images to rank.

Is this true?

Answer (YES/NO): YES